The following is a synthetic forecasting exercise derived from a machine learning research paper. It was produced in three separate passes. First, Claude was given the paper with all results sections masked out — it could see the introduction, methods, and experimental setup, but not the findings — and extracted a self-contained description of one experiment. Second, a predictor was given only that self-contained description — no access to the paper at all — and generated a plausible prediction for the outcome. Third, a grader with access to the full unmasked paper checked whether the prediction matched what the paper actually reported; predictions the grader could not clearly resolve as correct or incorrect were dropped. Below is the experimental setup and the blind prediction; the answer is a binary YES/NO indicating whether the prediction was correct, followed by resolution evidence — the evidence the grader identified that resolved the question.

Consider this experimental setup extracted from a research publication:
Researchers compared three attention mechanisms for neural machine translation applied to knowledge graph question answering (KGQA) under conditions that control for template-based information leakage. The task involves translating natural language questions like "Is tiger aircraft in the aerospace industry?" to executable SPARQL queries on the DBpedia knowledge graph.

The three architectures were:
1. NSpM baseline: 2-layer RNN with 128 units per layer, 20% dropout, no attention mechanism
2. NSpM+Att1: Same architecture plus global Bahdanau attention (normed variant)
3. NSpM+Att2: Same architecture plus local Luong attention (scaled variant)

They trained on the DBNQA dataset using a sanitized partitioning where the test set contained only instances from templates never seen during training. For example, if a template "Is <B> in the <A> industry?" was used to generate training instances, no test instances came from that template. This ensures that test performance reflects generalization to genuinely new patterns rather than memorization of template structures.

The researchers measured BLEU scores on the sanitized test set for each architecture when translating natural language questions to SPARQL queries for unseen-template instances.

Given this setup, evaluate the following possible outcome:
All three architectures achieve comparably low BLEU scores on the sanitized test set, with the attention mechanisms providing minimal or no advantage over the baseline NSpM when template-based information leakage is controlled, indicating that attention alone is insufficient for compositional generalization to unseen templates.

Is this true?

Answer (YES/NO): NO